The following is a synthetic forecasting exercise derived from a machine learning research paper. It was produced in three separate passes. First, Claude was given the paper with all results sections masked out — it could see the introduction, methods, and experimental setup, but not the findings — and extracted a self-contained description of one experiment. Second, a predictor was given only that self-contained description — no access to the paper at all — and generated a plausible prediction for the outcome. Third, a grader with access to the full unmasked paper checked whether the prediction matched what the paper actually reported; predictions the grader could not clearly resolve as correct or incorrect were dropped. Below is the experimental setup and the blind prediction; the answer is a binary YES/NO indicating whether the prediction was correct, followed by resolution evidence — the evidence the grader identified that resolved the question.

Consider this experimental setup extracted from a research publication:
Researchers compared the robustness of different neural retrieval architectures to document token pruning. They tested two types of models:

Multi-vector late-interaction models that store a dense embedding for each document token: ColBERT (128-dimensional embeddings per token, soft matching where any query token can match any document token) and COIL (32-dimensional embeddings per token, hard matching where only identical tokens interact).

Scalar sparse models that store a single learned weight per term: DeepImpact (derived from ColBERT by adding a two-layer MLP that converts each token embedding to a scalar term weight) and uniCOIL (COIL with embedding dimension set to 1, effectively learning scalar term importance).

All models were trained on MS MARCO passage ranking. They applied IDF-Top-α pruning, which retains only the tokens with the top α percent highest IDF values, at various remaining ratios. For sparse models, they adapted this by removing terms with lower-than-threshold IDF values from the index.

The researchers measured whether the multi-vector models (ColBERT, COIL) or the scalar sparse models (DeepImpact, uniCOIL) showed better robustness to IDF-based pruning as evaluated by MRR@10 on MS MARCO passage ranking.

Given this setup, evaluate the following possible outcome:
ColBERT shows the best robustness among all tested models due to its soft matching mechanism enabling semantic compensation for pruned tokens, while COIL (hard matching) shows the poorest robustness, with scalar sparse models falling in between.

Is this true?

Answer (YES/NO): NO